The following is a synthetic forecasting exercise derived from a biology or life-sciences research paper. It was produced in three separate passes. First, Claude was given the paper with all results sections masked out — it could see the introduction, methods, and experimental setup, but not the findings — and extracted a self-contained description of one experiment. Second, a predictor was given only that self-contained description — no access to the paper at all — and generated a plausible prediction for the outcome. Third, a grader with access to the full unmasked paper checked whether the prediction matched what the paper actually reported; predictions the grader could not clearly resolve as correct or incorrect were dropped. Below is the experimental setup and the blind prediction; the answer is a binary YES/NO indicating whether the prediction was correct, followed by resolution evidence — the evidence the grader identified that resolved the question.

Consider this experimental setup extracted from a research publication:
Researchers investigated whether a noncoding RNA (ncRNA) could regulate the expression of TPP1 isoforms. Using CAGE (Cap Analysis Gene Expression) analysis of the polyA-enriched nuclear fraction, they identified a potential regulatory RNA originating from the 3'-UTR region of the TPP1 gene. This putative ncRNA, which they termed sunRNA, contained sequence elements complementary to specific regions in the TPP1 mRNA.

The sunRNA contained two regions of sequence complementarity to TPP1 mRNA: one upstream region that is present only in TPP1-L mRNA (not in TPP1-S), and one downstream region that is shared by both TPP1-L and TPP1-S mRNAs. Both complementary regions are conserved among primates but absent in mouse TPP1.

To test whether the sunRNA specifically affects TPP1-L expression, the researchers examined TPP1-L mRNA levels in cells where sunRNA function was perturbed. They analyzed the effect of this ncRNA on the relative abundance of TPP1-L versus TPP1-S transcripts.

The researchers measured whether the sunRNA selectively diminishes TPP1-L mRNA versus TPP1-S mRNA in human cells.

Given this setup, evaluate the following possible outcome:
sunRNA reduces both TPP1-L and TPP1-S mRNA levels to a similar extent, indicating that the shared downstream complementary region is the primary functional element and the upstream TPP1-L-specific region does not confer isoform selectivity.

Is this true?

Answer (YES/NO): NO